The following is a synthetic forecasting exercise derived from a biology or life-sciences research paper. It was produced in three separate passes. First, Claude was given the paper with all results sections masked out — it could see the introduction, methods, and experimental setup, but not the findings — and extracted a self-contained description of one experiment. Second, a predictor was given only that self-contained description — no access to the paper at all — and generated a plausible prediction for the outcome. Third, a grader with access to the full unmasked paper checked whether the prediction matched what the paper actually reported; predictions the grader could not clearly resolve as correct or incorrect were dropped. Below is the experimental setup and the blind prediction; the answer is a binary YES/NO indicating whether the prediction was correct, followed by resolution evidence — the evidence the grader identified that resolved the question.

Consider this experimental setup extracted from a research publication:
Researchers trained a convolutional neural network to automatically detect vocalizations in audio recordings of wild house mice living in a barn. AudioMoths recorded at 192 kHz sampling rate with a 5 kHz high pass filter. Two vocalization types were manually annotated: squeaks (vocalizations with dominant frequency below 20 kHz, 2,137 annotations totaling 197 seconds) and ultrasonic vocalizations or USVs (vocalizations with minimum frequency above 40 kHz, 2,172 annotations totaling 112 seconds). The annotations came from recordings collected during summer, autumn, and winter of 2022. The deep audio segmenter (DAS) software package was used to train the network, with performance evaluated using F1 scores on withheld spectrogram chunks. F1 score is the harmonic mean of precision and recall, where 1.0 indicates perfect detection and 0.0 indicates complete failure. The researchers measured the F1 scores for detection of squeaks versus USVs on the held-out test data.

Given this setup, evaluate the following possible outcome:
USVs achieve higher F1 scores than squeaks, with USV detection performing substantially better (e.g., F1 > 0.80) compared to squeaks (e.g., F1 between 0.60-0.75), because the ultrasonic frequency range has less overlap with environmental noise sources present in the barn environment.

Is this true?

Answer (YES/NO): NO